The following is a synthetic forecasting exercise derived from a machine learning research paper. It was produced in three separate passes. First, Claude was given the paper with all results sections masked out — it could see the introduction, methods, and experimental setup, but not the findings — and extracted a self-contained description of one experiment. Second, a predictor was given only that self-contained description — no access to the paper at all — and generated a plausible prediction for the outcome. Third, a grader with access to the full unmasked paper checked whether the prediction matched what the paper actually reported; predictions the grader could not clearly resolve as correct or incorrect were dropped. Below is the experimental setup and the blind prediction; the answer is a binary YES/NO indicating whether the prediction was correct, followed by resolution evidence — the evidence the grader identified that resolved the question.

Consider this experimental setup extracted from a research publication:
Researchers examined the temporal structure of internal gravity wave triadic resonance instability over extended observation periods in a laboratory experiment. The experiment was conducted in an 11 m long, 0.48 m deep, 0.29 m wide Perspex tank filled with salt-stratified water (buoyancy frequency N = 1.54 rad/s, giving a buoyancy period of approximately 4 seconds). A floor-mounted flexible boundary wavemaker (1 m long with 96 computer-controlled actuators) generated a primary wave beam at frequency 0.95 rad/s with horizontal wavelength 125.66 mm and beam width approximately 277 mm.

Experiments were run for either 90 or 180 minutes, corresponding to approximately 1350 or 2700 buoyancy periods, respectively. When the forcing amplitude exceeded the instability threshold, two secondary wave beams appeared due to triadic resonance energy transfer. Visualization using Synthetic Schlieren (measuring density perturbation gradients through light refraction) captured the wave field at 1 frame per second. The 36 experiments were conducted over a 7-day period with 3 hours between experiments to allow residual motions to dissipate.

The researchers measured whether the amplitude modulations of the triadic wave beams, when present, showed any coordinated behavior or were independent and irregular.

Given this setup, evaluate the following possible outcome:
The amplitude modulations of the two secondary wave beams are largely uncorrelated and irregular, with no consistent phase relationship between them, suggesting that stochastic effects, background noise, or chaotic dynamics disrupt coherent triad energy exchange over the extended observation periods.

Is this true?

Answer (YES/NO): NO